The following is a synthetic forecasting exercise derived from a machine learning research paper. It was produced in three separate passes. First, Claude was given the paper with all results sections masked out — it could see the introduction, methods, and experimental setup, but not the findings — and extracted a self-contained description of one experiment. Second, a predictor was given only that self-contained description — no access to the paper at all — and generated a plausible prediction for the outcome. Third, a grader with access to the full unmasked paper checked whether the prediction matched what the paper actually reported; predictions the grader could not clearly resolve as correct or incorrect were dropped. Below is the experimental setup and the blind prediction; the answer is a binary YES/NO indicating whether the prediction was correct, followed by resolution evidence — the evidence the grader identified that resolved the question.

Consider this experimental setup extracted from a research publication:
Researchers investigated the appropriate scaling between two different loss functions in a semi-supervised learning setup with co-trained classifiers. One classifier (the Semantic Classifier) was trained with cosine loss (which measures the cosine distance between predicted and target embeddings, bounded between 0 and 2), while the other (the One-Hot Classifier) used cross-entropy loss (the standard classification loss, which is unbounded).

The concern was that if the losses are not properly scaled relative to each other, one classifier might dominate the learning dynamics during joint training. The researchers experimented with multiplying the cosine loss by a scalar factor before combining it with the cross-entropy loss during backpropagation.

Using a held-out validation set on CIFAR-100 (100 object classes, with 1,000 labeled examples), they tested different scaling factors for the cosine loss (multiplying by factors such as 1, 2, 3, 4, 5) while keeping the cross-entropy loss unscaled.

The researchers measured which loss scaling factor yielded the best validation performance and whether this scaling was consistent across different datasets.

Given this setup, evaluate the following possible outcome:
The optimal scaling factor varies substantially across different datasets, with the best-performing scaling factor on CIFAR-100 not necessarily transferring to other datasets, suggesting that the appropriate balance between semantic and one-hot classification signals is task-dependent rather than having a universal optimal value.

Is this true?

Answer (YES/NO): NO